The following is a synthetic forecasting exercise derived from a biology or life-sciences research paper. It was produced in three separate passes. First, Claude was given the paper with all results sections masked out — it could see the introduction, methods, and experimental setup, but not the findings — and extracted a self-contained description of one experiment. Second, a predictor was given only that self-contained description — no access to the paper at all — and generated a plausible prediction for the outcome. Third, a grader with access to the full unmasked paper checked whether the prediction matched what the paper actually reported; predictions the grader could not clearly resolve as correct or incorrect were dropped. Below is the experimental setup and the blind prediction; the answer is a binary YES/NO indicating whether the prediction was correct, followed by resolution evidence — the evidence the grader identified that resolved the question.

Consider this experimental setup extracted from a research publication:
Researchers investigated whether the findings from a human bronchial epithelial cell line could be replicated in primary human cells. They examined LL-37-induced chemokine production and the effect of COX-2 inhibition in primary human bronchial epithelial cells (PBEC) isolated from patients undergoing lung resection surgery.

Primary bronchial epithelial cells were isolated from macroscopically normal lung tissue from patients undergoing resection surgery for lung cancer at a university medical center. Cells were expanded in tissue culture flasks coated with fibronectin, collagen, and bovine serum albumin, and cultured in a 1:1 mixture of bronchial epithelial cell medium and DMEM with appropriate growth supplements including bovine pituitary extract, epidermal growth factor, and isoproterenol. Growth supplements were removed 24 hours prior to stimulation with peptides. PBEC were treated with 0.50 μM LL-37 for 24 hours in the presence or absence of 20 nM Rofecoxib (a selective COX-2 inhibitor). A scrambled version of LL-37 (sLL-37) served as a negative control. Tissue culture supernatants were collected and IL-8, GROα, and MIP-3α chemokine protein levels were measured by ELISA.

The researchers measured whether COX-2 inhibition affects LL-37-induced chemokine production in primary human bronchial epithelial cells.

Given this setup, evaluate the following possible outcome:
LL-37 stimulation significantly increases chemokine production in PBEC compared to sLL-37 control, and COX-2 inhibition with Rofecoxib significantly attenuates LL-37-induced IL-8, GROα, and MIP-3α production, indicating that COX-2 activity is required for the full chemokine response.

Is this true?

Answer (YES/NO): YES